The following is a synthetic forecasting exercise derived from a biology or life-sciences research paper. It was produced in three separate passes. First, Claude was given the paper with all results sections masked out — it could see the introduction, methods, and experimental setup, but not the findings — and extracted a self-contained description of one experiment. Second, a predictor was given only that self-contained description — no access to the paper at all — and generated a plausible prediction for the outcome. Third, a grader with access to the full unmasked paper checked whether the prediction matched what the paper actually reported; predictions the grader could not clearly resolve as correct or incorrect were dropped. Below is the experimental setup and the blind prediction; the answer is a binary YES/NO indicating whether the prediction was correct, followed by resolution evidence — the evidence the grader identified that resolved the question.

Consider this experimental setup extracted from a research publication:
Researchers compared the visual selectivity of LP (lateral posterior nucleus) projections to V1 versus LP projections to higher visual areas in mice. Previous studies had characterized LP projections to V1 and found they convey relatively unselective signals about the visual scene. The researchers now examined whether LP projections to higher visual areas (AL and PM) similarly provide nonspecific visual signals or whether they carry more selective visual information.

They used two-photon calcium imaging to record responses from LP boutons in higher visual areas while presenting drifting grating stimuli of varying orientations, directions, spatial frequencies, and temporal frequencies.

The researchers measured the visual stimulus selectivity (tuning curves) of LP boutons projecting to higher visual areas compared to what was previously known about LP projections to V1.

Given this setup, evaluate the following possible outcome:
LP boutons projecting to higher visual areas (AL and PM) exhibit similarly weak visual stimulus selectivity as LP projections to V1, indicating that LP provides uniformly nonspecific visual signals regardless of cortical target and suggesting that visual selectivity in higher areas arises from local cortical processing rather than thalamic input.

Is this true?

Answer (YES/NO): NO